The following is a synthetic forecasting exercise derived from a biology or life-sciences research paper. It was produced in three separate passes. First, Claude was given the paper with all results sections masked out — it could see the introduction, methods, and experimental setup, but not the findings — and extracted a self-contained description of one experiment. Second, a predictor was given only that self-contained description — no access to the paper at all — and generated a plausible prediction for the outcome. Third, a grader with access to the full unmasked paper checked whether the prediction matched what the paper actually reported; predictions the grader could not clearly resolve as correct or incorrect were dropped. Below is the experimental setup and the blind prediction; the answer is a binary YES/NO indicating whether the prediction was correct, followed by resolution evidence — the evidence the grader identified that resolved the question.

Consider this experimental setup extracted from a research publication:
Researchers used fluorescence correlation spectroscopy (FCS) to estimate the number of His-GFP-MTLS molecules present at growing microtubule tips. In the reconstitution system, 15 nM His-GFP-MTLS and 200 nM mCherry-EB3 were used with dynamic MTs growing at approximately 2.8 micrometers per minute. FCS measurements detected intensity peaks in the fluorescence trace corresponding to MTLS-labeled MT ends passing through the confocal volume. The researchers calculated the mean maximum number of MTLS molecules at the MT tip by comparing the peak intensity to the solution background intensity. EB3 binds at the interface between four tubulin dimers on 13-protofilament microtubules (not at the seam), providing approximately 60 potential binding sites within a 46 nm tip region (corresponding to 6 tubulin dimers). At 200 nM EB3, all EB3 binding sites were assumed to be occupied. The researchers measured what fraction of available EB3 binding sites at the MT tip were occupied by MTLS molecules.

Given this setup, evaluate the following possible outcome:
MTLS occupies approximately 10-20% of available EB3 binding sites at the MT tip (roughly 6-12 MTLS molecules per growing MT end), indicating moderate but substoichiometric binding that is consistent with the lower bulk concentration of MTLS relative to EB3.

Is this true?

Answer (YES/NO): NO